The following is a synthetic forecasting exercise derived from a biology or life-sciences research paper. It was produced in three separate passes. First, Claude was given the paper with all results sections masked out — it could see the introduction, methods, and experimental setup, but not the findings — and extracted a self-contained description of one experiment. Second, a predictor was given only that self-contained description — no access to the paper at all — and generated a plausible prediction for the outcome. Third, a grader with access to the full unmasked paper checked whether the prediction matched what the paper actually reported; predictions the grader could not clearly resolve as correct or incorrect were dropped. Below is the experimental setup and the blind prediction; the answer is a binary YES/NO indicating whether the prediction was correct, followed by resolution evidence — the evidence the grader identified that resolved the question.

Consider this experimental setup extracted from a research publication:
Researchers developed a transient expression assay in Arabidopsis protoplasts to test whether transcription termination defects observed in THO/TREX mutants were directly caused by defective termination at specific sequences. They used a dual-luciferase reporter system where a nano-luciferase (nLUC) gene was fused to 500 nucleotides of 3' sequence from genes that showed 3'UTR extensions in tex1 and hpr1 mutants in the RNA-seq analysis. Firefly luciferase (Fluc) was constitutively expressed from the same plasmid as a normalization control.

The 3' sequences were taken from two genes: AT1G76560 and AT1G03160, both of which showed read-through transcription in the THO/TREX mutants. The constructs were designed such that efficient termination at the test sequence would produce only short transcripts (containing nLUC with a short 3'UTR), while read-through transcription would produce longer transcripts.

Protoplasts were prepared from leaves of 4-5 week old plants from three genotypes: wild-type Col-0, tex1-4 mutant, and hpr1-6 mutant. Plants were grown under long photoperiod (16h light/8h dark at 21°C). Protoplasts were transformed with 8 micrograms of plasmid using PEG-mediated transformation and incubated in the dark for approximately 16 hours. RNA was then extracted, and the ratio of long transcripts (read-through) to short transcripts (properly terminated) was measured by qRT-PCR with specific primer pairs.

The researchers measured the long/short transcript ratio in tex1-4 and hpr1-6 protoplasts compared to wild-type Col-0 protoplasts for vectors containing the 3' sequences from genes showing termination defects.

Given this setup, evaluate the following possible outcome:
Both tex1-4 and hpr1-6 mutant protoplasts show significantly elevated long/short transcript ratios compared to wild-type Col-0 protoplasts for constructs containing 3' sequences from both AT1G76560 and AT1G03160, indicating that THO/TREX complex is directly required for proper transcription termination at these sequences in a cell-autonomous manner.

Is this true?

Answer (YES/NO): YES